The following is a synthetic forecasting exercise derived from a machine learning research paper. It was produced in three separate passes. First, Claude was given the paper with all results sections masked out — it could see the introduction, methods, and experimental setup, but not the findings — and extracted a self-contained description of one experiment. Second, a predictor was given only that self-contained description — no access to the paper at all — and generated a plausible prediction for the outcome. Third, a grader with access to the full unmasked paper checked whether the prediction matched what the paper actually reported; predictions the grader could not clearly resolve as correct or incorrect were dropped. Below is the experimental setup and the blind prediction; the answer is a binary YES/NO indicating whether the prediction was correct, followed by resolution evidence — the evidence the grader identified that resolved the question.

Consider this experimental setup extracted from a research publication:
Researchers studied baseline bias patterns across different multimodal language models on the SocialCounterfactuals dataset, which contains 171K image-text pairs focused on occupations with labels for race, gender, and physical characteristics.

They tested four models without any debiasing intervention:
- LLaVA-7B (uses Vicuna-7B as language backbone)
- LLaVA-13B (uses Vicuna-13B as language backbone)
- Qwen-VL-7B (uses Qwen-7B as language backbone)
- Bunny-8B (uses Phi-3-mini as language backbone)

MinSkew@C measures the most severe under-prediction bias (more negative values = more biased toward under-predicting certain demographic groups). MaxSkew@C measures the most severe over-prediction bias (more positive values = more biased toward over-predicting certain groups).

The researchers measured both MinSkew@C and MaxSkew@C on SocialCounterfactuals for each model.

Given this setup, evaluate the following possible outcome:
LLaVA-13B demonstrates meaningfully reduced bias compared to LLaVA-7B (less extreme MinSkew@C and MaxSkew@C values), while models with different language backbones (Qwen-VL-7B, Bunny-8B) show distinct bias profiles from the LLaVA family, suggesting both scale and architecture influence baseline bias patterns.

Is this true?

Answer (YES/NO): NO